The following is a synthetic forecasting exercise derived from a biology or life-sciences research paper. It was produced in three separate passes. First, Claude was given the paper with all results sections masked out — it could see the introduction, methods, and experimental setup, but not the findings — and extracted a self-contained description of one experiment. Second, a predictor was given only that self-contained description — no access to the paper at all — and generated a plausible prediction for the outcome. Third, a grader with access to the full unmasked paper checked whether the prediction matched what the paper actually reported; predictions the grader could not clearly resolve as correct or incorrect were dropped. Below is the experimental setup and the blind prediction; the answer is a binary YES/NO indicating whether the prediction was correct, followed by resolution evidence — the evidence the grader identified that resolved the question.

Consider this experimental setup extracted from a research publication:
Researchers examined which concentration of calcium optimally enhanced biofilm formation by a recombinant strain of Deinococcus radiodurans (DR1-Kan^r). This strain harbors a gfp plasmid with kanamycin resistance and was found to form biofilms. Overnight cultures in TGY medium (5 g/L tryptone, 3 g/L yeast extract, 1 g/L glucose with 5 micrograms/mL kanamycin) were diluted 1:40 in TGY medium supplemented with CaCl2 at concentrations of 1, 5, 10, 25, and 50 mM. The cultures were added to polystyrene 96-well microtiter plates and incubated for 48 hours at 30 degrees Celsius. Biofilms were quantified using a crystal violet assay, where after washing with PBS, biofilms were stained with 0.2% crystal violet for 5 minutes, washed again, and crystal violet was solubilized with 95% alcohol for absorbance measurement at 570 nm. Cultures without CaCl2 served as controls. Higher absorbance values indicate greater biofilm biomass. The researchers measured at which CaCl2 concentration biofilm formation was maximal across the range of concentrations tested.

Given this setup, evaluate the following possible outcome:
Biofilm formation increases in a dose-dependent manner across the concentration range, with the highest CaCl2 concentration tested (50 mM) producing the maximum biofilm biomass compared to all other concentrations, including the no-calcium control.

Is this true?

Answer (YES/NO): NO